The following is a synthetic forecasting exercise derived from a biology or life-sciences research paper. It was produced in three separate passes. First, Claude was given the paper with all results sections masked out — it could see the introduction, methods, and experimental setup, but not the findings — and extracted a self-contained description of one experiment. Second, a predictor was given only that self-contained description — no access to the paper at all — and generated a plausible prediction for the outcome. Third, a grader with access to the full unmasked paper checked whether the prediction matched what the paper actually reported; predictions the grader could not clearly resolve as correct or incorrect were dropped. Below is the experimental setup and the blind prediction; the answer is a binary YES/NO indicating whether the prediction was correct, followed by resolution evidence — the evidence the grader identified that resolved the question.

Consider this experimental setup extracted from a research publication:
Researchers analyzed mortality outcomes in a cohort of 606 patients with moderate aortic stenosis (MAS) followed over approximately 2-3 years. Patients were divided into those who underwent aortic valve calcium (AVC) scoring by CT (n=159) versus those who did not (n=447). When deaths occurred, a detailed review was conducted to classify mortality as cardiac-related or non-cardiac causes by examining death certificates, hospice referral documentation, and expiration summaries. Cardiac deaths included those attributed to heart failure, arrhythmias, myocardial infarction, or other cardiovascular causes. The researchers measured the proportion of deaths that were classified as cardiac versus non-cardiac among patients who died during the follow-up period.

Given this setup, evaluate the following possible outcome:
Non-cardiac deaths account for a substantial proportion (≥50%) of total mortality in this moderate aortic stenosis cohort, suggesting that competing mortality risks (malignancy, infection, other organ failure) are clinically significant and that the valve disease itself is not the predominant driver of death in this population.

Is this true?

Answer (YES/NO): YES